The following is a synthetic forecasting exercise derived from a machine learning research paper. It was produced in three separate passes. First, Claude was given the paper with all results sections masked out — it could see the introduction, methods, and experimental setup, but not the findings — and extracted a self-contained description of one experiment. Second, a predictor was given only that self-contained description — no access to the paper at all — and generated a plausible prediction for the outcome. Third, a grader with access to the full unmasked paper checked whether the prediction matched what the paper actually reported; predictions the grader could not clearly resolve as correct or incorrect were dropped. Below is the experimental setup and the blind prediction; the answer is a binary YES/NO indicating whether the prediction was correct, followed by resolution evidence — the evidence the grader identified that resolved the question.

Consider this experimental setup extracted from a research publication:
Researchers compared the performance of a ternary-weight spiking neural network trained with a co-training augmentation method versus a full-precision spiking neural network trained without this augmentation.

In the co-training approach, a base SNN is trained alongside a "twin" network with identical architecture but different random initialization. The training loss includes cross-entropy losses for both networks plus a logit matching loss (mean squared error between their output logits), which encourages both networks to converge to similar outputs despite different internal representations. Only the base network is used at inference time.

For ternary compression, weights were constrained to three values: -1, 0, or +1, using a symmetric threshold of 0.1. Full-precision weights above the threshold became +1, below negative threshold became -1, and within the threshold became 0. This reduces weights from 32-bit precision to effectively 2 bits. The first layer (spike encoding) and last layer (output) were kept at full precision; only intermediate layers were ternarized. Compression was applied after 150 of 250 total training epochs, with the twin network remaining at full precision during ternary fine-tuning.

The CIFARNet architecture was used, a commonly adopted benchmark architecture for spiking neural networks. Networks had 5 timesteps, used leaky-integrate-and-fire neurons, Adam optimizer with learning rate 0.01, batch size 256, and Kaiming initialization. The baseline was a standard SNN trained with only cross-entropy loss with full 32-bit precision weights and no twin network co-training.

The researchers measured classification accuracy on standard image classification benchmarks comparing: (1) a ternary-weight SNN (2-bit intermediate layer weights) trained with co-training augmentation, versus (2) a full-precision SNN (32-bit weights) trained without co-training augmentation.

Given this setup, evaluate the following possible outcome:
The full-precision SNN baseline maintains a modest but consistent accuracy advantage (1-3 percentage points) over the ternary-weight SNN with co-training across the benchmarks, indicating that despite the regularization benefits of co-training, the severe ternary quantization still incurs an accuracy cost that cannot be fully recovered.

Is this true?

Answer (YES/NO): NO